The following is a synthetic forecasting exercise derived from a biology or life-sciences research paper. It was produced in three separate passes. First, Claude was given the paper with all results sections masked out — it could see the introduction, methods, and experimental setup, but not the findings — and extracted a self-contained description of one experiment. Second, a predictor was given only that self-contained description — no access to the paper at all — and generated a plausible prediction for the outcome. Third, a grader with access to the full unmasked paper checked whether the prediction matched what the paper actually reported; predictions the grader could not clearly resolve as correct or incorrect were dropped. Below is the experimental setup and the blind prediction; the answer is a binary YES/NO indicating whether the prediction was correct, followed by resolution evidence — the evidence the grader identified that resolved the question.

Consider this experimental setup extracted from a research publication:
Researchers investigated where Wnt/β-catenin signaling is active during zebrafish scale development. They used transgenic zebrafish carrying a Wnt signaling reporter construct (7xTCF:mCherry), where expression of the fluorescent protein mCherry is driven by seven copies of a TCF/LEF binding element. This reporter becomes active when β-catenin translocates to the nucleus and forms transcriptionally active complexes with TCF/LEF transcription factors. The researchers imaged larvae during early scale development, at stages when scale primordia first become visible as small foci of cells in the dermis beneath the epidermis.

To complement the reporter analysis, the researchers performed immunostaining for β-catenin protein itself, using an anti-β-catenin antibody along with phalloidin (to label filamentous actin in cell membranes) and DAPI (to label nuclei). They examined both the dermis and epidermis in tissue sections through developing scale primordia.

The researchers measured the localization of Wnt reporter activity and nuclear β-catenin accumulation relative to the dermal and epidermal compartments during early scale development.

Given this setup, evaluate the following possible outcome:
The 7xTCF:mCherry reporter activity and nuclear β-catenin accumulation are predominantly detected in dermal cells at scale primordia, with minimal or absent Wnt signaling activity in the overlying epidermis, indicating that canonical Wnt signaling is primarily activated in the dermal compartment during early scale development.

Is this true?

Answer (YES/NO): NO